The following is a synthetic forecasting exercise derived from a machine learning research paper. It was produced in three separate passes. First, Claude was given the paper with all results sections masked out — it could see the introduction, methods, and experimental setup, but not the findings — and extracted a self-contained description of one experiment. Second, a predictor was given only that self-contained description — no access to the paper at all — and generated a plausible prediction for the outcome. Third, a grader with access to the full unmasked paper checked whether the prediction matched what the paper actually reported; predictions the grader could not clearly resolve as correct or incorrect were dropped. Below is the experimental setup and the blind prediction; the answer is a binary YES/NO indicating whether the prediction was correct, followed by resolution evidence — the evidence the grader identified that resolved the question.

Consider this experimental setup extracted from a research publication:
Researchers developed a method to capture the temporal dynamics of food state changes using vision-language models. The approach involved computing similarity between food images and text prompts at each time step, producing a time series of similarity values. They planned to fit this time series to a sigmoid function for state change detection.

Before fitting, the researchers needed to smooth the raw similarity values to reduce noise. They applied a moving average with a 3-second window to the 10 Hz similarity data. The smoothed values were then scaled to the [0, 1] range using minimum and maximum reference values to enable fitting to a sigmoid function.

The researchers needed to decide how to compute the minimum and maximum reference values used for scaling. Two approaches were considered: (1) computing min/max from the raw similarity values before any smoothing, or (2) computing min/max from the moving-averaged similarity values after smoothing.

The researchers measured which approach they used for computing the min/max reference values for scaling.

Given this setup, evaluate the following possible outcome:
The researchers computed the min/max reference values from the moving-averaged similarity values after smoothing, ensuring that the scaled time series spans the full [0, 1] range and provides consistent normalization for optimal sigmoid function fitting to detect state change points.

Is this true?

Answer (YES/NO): YES